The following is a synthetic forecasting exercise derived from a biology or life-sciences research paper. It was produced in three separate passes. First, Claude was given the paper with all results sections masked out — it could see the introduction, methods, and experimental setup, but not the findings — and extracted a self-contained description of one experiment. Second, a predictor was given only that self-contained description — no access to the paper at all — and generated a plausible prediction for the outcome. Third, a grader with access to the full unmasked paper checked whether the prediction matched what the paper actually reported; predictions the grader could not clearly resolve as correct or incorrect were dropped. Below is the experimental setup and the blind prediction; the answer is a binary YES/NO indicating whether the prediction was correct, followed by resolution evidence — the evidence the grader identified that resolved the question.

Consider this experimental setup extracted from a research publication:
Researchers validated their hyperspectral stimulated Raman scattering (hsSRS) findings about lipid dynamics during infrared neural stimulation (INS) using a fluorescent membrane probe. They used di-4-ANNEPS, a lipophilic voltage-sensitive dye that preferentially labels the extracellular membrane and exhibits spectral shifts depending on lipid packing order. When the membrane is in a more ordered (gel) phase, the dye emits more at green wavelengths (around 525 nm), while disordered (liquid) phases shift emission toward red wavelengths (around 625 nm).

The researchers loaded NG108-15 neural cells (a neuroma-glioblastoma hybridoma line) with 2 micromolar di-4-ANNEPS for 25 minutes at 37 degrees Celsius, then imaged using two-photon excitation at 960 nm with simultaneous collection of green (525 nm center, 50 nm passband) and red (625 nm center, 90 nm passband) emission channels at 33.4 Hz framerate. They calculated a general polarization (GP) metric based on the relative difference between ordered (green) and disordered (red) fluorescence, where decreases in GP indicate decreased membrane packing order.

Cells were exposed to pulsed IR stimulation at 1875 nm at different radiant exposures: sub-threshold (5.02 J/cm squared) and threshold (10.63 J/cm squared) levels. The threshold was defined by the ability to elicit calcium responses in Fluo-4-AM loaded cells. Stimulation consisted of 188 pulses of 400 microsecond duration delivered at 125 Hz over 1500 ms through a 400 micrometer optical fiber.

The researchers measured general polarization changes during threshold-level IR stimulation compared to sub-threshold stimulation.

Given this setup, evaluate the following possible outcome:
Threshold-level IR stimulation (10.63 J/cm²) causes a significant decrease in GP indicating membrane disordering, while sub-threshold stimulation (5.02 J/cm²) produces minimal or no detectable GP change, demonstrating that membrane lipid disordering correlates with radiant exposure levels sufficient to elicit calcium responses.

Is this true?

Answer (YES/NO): NO